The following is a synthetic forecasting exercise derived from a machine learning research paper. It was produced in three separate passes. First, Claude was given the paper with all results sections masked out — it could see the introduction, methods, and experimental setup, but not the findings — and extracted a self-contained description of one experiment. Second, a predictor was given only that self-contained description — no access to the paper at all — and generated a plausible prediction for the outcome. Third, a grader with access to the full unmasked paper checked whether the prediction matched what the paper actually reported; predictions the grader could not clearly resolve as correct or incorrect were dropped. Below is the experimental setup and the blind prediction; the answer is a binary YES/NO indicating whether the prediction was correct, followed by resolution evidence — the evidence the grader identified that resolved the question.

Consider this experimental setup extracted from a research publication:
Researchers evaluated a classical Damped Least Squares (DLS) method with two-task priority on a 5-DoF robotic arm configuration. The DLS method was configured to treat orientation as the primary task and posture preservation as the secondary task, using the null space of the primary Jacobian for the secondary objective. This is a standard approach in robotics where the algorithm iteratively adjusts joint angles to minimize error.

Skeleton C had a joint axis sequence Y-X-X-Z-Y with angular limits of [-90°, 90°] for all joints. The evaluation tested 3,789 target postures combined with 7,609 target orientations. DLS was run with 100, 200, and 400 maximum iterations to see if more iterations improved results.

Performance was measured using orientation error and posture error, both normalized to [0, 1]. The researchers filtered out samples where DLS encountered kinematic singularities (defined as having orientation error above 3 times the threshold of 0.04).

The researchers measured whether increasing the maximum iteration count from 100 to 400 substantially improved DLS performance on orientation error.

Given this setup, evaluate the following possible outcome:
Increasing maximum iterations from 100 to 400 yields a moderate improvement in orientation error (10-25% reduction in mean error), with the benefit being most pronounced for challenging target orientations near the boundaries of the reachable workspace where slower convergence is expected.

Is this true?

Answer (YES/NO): NO